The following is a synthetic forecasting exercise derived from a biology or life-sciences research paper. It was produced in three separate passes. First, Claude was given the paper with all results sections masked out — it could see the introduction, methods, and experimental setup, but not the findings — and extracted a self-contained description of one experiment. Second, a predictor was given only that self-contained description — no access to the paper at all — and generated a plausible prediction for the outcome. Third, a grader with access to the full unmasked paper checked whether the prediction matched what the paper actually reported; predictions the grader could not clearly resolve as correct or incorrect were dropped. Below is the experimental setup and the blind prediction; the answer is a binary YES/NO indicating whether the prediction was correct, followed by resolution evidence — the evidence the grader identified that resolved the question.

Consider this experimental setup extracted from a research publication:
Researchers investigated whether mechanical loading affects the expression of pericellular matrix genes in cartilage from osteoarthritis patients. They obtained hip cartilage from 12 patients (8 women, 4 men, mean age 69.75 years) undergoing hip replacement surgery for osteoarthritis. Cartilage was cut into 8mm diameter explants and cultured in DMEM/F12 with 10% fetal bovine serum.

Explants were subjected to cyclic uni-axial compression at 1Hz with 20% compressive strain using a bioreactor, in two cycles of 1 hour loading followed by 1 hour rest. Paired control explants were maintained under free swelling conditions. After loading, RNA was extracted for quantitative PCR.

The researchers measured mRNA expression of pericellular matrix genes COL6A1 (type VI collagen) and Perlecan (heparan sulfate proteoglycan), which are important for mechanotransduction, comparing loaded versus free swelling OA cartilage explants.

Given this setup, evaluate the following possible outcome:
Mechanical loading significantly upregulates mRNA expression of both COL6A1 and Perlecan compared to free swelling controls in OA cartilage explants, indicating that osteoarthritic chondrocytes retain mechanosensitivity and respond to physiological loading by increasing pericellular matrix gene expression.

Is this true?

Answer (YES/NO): NO